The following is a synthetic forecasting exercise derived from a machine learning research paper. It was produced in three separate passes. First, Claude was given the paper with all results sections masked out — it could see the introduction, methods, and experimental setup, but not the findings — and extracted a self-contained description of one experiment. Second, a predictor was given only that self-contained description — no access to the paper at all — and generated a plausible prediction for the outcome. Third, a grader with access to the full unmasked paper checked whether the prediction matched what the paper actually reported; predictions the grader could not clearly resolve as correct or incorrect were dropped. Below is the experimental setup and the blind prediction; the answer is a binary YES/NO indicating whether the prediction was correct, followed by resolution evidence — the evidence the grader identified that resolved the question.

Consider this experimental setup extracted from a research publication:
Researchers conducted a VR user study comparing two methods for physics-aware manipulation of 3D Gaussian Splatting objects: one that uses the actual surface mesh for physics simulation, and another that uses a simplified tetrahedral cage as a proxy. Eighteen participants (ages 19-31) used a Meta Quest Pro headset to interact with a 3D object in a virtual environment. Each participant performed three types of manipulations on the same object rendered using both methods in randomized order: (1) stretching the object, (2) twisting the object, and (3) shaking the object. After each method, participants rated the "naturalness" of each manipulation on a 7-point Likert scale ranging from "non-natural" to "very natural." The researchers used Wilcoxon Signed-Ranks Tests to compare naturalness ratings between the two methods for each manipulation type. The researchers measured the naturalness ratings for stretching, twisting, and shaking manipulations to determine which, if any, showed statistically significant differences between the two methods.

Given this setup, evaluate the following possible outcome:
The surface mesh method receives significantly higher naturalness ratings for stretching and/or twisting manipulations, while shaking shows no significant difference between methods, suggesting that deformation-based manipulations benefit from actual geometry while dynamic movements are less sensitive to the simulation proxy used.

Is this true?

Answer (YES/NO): NO